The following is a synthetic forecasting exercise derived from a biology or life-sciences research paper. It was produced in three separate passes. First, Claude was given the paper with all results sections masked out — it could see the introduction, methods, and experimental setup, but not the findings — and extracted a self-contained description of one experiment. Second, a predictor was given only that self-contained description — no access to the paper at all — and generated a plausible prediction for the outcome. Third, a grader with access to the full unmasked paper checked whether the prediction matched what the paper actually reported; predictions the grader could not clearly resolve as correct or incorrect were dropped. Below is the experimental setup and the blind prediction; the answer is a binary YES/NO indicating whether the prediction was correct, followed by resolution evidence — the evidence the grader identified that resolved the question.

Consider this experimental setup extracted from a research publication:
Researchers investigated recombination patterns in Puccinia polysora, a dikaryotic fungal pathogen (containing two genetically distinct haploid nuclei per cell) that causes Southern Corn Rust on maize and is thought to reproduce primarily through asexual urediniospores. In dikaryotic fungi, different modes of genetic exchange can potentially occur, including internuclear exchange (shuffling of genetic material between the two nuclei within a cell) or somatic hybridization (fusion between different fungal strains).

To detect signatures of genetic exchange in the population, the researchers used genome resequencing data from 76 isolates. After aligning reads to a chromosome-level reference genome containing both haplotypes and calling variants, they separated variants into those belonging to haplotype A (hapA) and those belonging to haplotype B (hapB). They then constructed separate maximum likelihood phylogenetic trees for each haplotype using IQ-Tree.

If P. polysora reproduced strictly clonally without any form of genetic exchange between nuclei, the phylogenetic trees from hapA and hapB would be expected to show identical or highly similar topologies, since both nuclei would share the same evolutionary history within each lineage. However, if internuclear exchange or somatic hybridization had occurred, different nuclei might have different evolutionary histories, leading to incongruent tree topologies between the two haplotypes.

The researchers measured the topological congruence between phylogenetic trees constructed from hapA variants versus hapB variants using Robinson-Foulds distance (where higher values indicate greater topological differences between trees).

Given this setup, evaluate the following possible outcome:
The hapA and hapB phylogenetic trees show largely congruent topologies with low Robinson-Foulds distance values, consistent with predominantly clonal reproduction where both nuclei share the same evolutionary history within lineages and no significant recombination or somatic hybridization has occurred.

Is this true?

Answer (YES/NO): NO